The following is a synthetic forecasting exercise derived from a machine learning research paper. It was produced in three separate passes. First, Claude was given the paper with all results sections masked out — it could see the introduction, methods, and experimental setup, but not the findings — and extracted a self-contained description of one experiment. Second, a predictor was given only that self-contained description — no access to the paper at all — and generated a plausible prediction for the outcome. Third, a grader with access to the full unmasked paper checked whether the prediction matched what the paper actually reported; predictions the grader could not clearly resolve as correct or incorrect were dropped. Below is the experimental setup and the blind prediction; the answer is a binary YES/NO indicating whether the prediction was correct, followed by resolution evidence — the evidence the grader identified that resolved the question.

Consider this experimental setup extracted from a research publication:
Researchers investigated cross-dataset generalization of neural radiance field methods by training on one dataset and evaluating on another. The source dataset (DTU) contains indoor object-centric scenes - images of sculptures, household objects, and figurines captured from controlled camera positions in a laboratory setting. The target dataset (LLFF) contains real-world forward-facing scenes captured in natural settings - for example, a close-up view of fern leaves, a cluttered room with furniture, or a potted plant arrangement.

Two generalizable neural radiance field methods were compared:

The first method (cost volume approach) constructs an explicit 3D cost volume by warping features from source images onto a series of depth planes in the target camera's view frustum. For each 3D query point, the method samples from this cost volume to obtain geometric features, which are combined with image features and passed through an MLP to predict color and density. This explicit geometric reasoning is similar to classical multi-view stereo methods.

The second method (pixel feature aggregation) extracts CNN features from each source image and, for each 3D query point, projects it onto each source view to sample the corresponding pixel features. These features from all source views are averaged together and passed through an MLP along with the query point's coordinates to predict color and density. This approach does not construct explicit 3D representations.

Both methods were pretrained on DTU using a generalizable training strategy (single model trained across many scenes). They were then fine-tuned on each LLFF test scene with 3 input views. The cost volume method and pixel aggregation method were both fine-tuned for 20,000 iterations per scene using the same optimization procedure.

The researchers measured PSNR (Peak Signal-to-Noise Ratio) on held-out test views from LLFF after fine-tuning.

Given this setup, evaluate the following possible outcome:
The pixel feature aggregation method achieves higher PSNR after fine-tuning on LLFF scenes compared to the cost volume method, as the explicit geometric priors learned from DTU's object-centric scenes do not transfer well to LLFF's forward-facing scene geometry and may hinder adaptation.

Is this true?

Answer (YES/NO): NO